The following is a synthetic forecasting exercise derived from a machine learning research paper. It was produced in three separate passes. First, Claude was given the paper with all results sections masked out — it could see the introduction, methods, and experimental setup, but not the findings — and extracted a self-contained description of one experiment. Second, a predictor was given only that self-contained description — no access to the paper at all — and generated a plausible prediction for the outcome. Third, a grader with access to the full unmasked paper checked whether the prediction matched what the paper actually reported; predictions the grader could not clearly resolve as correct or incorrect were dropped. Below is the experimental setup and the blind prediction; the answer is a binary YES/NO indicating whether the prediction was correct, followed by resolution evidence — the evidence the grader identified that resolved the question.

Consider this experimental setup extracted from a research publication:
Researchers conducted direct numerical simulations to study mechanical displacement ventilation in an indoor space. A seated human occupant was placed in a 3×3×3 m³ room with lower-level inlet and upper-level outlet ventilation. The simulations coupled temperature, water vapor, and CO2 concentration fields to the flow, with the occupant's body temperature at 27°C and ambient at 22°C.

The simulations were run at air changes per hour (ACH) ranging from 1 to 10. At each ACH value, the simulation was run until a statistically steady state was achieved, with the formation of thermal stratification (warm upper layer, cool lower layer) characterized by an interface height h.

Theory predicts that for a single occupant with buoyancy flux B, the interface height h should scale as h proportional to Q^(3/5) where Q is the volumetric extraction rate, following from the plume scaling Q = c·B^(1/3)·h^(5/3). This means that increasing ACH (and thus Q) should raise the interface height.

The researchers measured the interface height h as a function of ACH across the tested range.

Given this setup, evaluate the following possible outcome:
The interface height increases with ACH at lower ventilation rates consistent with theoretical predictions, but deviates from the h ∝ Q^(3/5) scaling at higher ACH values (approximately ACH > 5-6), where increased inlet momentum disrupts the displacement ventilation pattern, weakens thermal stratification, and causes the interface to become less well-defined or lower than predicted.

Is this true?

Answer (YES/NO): YES